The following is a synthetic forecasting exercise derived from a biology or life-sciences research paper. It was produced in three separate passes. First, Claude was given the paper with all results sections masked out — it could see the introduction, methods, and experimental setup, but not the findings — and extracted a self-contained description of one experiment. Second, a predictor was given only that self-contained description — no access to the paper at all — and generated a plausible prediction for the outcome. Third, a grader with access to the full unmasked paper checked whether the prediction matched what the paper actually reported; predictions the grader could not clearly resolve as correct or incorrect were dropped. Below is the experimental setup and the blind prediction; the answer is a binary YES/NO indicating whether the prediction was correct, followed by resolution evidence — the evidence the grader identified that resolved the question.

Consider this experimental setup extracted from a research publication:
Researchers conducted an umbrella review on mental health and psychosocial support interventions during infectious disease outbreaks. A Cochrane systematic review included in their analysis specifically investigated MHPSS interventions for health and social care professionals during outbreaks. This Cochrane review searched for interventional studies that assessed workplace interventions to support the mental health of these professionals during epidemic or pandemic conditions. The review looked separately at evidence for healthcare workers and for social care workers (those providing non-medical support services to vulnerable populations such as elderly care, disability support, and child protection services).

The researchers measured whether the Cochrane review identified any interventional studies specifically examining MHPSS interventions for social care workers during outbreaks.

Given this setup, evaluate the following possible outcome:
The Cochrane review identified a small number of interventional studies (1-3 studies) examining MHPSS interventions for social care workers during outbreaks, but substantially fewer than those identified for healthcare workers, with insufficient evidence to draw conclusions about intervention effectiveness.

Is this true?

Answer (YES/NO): NO